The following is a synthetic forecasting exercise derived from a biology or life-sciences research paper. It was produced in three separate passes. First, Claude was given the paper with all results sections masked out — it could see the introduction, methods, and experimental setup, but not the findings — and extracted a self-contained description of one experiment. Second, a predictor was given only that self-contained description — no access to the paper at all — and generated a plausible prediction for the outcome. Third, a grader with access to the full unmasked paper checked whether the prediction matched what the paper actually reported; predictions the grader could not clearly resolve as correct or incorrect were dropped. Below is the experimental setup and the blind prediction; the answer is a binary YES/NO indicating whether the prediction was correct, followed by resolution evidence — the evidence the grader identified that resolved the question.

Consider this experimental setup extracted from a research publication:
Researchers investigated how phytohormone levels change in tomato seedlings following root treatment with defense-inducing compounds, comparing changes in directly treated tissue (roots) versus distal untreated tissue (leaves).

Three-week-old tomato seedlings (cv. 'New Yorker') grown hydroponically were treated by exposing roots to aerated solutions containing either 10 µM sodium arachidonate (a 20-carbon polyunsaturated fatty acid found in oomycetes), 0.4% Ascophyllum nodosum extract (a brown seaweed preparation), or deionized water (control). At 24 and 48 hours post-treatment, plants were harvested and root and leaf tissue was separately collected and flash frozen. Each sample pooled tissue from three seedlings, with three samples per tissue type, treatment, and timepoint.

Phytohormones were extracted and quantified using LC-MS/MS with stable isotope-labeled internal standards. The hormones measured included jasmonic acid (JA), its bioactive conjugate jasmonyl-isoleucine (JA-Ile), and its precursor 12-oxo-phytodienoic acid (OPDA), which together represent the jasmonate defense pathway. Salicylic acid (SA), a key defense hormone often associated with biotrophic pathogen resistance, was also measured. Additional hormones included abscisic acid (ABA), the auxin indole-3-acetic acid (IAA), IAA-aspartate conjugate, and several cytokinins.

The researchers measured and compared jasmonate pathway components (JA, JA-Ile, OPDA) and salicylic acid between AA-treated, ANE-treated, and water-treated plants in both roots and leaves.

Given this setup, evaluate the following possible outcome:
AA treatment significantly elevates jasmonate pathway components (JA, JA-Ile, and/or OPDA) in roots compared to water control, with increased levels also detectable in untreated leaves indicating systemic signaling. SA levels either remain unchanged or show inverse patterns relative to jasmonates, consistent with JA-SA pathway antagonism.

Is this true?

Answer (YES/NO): NO